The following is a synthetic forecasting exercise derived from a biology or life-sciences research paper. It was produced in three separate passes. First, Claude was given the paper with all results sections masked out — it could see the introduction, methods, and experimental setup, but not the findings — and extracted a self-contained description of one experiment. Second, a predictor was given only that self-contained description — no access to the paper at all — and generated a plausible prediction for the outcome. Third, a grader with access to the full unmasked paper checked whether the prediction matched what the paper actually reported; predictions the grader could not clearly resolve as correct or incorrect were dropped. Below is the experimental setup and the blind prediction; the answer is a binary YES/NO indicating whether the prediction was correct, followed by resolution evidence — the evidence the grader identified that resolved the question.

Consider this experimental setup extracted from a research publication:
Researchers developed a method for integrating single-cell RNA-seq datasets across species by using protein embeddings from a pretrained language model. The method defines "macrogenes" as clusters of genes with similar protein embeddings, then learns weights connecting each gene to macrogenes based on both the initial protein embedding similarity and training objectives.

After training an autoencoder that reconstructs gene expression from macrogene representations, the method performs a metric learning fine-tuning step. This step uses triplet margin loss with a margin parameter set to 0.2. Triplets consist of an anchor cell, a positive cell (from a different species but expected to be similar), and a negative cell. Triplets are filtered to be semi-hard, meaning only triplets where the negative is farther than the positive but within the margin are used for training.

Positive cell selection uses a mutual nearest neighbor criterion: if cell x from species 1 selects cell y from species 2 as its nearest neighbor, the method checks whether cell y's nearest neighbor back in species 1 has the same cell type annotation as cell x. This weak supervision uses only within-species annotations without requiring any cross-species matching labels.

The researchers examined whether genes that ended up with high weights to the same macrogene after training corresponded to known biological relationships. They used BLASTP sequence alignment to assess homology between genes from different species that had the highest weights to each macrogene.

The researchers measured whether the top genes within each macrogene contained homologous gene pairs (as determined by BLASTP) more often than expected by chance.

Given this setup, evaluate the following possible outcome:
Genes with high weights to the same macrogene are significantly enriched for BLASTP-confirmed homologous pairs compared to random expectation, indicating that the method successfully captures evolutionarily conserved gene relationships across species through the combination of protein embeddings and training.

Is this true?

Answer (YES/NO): YES